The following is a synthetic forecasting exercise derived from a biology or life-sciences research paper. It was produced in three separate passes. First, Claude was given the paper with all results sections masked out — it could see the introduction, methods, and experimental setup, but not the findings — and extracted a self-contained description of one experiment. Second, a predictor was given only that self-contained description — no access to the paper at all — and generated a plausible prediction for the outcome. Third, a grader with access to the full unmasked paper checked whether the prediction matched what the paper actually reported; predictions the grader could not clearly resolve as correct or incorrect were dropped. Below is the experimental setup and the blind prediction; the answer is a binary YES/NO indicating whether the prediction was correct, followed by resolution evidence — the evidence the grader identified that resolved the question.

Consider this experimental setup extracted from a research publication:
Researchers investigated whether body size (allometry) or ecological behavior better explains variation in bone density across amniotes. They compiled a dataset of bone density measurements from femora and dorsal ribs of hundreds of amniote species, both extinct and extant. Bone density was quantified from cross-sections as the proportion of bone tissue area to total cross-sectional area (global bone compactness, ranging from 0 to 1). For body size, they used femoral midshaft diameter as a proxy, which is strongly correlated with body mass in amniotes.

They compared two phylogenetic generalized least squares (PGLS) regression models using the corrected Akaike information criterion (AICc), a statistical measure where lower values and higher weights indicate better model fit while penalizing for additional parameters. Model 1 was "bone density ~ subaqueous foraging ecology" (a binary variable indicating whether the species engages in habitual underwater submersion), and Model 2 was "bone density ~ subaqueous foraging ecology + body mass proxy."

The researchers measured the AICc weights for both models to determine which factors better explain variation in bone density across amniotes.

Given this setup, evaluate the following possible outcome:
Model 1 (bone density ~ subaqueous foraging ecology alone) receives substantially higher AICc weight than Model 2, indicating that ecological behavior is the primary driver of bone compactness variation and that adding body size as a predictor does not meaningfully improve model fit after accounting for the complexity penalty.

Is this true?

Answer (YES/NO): YES